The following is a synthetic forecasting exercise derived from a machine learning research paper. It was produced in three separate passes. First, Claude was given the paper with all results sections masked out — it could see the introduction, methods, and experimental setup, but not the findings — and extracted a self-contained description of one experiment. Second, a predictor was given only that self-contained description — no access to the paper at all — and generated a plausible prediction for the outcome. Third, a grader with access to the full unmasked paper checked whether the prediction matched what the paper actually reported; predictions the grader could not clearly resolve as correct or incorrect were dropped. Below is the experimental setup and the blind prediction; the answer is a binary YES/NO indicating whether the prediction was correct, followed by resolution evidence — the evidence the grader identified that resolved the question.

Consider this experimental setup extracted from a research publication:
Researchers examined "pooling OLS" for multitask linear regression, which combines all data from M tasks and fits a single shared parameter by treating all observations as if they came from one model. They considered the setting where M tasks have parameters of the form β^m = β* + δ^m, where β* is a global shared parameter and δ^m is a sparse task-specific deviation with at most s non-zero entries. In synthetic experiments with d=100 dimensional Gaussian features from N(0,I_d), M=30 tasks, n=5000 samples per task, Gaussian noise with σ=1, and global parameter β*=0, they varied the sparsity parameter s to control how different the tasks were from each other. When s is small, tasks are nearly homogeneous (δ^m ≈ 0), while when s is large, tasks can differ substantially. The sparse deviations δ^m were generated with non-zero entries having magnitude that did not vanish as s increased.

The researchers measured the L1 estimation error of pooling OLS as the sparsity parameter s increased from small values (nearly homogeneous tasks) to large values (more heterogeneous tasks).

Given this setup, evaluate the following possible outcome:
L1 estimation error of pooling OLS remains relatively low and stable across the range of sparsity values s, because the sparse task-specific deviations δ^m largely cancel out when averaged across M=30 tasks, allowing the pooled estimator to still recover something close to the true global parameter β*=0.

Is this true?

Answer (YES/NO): NO